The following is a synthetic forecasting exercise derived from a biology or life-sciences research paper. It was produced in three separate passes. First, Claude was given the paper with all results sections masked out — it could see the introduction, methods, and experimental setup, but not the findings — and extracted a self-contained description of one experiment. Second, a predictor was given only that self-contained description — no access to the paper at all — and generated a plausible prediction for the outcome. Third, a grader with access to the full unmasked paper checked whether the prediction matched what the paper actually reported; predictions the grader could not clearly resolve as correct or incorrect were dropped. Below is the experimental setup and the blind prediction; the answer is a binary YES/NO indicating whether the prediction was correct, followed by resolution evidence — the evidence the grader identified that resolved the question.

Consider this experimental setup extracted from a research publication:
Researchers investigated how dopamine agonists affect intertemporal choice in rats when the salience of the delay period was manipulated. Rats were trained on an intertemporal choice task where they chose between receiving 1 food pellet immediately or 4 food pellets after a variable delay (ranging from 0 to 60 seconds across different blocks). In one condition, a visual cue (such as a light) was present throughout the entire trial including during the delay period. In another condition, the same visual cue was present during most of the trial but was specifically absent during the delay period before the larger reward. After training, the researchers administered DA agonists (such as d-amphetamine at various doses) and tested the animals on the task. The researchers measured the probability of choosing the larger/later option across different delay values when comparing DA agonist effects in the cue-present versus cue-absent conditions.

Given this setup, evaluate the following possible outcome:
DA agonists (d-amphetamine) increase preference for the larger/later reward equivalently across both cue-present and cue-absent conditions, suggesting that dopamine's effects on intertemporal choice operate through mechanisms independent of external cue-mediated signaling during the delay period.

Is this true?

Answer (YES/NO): NO